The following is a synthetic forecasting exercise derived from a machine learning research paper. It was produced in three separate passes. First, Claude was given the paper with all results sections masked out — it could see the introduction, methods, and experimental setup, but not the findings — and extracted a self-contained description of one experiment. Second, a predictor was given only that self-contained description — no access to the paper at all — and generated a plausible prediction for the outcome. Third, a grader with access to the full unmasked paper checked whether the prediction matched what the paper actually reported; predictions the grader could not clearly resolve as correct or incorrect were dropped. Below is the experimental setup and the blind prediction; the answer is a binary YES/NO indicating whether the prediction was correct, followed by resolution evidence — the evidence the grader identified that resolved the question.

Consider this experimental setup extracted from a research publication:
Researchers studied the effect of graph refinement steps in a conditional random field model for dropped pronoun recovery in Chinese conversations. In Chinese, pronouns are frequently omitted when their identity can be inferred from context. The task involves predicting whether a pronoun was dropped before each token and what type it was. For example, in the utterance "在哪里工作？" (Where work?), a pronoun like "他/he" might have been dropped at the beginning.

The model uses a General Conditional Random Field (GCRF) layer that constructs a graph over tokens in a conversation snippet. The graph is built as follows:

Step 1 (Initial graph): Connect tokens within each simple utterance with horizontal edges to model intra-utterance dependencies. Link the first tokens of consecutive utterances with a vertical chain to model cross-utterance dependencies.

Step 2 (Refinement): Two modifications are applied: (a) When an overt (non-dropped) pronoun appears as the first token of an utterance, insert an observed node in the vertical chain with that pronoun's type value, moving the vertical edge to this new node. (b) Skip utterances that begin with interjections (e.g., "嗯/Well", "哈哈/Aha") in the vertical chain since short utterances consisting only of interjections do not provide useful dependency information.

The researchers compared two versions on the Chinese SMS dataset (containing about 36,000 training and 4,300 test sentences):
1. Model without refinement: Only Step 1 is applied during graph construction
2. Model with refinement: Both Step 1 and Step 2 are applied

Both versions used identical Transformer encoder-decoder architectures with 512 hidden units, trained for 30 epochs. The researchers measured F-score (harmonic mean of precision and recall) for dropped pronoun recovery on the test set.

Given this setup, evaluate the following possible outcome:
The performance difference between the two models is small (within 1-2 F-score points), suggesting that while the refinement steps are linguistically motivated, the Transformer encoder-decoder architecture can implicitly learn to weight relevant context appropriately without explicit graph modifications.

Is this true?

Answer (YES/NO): NO